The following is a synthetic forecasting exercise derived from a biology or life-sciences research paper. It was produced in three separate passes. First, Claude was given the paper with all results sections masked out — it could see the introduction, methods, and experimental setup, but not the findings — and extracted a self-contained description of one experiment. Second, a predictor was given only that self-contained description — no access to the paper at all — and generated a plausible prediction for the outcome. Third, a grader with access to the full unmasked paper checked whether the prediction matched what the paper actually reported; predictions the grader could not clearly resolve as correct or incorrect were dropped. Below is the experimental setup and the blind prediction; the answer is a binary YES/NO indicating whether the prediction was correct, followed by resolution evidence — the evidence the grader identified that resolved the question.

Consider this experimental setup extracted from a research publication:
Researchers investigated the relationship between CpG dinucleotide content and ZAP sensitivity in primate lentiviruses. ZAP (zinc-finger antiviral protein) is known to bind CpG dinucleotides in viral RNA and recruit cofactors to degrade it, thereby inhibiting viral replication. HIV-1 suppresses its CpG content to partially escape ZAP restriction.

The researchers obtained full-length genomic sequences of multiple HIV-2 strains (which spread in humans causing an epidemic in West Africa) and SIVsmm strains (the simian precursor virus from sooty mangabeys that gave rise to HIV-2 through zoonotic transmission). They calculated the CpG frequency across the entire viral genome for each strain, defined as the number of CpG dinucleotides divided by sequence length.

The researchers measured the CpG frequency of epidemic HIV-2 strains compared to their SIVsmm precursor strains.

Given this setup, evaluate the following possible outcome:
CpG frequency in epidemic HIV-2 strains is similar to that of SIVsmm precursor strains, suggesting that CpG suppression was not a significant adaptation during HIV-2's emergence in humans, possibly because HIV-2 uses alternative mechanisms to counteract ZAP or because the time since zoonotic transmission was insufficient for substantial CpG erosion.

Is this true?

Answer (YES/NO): NO